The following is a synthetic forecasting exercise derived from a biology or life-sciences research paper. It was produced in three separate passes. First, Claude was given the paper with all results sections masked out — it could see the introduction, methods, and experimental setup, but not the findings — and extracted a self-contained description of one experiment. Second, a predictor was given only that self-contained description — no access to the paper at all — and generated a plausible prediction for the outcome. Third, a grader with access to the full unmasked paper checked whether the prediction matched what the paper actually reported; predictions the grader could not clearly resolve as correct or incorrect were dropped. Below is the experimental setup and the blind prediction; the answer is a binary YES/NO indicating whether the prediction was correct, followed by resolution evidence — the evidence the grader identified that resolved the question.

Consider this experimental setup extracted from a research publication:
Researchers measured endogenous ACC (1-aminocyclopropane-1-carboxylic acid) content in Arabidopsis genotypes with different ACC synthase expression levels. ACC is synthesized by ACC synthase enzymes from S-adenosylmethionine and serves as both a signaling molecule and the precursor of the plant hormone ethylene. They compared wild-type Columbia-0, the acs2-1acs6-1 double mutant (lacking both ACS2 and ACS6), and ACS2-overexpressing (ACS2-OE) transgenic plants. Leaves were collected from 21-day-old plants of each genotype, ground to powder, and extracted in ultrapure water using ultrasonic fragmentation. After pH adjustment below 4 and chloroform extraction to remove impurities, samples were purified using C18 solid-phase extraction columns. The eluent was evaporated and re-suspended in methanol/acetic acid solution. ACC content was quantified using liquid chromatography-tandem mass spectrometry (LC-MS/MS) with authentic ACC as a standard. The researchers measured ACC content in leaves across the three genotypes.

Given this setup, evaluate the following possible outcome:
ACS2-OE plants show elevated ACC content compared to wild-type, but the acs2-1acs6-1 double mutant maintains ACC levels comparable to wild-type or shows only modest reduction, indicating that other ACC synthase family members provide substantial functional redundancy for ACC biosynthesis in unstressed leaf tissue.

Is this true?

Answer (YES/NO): NO